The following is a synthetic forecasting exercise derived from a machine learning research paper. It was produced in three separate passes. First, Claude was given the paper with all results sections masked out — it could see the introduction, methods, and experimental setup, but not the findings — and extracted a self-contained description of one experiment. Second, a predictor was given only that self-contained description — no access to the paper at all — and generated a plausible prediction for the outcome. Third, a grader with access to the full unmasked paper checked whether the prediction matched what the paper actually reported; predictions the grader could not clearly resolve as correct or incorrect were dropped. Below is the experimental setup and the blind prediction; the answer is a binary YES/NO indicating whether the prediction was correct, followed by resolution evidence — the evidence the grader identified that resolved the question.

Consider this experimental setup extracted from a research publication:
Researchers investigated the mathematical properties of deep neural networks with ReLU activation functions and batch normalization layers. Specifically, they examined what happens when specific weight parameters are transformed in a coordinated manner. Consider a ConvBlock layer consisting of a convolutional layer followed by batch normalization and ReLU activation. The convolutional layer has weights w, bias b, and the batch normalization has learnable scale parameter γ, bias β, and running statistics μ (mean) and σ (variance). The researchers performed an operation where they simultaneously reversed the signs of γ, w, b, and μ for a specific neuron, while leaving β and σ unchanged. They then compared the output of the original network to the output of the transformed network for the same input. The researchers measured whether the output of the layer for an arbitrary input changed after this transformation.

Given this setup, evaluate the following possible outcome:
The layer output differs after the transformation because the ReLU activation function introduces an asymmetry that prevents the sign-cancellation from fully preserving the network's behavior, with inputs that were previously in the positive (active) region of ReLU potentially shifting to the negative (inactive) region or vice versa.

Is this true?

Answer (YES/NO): NO